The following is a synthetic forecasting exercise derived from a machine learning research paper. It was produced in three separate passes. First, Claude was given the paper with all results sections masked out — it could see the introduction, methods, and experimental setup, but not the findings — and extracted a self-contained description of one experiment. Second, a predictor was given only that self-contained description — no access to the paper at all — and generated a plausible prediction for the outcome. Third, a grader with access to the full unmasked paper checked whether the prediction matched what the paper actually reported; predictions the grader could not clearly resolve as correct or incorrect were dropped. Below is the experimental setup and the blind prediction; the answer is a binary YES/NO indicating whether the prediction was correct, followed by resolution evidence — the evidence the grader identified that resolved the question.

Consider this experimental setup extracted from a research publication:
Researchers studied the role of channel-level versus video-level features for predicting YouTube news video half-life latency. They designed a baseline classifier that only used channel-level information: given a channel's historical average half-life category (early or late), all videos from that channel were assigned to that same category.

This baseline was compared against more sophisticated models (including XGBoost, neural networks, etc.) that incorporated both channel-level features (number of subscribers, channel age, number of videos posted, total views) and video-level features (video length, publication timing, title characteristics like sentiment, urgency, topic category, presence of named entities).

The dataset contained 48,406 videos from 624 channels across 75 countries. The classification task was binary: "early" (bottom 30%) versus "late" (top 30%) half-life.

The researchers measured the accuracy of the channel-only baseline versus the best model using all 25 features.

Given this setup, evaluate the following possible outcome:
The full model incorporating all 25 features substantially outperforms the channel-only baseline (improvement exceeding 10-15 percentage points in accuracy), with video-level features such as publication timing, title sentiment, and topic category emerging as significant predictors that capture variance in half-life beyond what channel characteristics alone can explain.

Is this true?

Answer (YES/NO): NO